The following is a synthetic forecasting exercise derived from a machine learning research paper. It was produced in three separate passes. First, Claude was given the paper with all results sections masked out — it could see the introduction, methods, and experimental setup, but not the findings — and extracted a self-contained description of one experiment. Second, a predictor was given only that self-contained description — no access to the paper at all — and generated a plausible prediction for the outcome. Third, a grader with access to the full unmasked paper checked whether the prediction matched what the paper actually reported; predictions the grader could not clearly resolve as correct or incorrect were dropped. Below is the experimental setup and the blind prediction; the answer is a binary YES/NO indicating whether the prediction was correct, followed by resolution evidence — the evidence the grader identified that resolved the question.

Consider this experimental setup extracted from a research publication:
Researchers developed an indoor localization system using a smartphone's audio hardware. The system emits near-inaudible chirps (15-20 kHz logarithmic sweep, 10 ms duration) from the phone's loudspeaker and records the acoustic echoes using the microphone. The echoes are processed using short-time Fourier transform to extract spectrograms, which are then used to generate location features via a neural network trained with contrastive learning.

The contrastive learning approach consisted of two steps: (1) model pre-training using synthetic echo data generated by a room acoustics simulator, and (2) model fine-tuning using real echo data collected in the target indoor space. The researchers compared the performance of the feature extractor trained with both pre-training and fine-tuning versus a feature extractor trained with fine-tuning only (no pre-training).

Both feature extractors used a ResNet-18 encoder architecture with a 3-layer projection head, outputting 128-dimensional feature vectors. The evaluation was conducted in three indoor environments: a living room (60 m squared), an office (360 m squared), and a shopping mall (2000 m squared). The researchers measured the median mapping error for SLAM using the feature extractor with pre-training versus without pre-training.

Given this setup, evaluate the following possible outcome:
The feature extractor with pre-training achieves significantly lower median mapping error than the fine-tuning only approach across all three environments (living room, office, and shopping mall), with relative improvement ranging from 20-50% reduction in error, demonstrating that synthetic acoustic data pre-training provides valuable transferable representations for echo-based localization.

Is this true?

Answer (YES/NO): NO